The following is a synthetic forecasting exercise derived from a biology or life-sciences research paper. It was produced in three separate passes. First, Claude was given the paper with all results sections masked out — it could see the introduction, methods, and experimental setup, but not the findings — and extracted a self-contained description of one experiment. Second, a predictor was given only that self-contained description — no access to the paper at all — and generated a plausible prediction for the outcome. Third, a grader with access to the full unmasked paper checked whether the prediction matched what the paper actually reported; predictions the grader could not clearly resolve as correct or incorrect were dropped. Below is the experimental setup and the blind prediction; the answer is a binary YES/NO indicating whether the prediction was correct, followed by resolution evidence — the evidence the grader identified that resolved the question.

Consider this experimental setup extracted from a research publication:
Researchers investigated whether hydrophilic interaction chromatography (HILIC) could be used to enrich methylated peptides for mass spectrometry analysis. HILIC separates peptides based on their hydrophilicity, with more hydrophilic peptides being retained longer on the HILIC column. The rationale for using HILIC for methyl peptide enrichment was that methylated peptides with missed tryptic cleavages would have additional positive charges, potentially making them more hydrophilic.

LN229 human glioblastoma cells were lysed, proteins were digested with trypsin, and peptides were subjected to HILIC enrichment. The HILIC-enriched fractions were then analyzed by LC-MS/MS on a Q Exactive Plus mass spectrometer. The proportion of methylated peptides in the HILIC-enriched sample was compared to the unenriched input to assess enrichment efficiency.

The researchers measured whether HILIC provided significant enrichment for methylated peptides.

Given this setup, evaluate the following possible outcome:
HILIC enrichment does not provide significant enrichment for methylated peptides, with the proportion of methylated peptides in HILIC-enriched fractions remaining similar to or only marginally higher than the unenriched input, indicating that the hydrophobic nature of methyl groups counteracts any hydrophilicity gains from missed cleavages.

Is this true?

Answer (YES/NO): YES